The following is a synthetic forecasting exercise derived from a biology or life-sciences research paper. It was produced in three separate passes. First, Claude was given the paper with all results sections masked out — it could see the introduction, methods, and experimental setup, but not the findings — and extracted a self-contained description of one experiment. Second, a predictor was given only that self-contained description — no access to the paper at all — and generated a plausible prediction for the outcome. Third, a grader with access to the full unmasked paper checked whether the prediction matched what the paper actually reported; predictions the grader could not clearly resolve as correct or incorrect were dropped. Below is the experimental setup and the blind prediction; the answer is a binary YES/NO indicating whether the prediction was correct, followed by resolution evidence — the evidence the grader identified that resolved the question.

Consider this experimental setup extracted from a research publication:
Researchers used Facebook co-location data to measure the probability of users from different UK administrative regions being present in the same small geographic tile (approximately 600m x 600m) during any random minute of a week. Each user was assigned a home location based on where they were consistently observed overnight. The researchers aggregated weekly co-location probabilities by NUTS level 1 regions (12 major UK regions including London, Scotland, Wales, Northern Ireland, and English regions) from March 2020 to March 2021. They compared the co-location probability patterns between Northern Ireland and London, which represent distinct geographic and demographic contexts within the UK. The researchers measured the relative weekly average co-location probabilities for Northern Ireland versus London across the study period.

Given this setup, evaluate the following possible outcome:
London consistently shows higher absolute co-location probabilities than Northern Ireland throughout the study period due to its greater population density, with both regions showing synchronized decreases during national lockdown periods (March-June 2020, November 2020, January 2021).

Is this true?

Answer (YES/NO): YES